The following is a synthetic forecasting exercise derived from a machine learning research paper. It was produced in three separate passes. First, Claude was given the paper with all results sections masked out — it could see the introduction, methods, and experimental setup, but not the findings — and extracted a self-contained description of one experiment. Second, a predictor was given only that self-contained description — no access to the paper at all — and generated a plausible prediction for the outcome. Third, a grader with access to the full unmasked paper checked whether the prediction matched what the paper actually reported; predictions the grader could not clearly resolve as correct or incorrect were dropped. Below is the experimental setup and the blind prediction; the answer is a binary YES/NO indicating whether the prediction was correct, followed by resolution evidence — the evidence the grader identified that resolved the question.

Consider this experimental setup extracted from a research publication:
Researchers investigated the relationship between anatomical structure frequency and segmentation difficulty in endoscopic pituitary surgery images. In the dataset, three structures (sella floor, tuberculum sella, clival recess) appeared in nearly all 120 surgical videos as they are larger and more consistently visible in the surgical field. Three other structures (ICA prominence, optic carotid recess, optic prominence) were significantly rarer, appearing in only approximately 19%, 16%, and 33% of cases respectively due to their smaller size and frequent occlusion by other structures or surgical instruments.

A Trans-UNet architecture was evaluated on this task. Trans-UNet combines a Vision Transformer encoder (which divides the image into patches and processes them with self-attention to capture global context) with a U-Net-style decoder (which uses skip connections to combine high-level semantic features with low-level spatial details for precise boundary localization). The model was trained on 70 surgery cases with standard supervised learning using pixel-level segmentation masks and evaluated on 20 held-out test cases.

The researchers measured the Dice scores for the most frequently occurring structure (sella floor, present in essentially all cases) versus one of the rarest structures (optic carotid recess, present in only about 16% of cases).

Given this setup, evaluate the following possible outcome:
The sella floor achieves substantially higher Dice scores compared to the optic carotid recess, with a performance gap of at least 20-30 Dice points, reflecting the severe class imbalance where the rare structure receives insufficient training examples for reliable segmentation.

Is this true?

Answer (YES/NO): YES